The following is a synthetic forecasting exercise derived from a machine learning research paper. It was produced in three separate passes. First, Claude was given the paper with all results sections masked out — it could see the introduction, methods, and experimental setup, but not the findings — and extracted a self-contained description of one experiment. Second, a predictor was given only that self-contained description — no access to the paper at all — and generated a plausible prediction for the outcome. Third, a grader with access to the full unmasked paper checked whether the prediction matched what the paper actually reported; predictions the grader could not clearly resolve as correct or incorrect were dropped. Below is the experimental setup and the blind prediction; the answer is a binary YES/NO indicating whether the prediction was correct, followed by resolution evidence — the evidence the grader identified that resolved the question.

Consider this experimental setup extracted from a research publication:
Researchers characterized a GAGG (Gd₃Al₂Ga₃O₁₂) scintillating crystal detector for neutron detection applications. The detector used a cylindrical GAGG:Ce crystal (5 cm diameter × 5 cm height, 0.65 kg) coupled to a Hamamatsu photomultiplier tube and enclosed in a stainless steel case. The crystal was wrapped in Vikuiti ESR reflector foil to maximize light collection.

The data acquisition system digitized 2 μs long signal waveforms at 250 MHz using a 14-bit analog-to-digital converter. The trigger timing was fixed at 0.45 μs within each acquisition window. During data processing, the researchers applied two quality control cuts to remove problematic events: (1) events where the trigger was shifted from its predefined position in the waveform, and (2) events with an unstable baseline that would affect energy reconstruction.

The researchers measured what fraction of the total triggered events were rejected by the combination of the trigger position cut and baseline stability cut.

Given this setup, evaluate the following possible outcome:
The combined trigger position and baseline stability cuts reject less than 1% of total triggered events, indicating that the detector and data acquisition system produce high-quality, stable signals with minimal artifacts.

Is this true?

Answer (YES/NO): NO